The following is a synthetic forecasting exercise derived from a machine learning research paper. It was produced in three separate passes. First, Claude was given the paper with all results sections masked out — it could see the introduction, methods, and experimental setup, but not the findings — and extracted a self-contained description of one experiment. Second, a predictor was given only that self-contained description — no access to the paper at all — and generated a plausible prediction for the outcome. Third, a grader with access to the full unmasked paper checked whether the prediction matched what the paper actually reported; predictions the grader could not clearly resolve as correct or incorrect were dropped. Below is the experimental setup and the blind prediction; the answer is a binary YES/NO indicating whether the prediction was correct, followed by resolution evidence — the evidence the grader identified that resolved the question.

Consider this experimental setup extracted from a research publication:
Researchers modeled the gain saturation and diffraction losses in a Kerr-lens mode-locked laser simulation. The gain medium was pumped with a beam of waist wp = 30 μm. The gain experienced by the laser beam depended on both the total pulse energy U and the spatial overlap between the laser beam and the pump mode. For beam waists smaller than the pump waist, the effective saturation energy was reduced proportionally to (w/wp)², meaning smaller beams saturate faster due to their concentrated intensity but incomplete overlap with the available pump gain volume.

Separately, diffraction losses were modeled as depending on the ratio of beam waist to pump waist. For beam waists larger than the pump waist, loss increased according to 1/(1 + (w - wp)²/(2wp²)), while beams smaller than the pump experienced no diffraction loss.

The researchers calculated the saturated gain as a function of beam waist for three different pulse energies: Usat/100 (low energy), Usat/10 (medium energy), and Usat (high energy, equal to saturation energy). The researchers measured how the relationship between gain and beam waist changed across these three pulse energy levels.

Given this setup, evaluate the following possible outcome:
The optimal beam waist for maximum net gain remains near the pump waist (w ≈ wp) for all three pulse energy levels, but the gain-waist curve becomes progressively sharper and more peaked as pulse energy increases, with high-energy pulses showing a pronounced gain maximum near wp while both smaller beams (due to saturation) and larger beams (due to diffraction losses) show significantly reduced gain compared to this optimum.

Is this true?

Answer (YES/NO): NO